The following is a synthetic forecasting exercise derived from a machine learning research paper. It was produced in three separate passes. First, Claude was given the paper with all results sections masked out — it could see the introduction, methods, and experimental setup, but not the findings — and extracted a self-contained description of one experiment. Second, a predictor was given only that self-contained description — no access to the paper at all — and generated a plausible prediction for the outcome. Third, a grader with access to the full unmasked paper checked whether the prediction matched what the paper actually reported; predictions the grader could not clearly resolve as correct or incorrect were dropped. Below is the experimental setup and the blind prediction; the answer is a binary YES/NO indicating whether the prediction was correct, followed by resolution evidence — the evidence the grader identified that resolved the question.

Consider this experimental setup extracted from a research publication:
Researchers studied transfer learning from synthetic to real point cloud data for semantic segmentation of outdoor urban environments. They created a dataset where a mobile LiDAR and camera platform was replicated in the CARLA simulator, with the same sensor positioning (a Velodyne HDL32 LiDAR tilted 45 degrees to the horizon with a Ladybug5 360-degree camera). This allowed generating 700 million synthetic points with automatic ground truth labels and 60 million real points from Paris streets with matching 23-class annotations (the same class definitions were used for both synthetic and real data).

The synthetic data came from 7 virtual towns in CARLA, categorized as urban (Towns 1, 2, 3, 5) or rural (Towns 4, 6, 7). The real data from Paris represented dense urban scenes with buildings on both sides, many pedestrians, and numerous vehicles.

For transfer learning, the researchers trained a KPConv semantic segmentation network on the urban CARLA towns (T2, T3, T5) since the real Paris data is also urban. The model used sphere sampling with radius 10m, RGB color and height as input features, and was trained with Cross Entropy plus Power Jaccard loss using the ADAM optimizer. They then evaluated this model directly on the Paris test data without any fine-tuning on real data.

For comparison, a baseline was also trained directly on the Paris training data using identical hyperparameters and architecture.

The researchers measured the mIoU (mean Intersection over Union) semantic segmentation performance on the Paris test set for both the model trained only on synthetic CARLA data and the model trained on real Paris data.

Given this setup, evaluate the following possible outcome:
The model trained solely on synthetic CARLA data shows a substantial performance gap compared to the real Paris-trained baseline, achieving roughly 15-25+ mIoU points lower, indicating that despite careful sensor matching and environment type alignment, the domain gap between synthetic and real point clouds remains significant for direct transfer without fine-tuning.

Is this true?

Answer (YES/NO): YES